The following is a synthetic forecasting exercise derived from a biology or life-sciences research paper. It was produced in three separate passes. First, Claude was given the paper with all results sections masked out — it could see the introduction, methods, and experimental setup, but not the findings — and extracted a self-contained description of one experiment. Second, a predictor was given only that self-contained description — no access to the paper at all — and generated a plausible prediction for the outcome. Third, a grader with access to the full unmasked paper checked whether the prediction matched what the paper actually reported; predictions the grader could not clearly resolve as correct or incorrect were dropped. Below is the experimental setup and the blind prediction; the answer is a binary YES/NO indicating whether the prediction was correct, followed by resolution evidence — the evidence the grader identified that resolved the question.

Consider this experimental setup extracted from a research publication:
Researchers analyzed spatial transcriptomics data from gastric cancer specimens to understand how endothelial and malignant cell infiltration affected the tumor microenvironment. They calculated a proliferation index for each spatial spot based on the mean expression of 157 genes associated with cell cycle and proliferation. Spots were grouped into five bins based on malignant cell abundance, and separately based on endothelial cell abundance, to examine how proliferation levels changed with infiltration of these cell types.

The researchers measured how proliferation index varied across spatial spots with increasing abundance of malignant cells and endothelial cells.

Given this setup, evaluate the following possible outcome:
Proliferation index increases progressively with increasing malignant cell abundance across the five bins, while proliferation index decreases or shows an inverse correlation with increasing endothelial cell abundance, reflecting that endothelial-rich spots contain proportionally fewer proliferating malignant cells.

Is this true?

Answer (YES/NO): NO